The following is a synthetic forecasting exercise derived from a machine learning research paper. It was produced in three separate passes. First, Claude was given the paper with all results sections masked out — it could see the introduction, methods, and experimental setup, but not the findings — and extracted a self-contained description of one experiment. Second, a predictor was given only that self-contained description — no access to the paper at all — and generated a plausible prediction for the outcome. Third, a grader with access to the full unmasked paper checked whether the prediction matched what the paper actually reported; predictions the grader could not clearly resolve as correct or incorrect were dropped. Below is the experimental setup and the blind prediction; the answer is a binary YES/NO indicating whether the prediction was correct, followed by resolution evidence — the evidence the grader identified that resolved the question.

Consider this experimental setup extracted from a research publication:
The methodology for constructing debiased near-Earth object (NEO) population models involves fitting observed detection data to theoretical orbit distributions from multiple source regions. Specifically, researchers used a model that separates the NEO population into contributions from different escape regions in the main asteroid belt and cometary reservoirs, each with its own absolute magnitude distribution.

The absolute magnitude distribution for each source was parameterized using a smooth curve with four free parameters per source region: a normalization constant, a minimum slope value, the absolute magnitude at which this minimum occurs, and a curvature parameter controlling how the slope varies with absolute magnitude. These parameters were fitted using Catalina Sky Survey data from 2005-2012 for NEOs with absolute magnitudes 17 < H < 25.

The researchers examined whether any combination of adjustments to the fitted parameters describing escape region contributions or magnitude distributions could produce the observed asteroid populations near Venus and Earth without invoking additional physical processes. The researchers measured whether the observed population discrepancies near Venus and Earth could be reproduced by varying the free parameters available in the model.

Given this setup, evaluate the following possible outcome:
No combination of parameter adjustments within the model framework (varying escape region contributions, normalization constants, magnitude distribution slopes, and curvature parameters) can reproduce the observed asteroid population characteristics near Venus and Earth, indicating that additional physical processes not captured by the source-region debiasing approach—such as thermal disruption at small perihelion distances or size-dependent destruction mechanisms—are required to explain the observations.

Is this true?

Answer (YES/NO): YES